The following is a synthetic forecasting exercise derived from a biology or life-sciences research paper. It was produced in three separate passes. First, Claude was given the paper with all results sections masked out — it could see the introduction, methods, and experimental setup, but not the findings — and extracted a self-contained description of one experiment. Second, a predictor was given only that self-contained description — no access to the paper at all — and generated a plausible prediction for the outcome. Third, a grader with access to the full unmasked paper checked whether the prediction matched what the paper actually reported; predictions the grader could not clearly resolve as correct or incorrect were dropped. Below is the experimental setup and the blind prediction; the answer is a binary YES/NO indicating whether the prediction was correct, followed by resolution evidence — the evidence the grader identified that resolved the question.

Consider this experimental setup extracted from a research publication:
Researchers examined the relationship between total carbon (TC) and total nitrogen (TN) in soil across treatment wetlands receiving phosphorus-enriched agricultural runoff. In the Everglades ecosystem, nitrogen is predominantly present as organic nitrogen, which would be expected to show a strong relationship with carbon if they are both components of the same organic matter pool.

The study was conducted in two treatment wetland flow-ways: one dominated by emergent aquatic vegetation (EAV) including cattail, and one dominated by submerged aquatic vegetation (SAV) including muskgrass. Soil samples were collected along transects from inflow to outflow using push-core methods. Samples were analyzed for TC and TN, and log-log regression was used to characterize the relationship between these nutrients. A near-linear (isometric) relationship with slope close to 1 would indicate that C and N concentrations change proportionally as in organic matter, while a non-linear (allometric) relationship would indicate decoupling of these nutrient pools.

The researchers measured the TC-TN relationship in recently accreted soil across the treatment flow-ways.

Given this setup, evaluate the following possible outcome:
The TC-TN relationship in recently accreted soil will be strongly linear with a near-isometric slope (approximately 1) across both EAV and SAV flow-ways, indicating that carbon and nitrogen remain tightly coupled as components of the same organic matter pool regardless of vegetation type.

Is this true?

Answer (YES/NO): NO